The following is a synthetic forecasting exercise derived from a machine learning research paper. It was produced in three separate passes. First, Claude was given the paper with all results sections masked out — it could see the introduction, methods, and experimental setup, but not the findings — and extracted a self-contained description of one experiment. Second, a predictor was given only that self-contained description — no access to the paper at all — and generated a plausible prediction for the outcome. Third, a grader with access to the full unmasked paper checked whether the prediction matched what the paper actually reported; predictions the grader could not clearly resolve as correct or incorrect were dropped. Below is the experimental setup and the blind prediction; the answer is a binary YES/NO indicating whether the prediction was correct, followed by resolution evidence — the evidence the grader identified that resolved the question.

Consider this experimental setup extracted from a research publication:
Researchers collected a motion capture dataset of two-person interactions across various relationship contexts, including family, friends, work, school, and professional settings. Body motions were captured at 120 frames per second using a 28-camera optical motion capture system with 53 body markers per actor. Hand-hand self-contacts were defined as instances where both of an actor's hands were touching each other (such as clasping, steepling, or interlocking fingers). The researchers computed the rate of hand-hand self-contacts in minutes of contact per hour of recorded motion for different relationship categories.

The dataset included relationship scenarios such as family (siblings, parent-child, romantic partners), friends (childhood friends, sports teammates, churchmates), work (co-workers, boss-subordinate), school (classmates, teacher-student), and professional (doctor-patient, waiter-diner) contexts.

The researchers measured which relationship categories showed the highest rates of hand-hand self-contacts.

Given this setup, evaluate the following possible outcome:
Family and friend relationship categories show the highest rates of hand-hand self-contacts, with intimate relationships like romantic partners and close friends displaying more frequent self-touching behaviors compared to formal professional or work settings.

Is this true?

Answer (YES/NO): NO